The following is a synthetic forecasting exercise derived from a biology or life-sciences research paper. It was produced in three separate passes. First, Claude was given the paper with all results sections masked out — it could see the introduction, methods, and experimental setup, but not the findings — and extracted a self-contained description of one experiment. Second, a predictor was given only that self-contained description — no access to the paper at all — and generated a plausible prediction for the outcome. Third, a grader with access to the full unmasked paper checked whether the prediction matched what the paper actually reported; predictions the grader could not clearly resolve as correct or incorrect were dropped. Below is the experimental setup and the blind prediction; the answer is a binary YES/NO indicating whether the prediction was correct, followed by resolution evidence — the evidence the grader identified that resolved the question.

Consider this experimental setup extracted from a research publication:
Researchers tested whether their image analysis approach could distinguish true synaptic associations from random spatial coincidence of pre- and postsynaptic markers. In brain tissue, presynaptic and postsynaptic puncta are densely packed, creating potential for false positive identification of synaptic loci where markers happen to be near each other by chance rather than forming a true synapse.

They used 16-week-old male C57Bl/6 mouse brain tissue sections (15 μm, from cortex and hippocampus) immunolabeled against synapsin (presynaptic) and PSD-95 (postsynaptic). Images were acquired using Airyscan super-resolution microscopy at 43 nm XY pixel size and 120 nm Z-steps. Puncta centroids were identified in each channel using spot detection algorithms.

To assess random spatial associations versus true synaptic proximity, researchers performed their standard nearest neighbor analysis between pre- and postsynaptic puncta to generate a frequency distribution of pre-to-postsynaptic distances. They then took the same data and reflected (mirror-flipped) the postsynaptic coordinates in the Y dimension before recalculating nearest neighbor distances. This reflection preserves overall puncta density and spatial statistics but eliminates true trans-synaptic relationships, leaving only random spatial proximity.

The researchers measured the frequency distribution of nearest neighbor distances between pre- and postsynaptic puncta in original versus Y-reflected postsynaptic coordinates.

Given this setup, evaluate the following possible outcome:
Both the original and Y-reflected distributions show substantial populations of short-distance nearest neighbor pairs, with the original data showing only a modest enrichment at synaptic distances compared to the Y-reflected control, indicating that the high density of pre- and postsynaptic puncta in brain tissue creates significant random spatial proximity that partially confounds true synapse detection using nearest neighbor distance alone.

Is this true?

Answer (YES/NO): NO